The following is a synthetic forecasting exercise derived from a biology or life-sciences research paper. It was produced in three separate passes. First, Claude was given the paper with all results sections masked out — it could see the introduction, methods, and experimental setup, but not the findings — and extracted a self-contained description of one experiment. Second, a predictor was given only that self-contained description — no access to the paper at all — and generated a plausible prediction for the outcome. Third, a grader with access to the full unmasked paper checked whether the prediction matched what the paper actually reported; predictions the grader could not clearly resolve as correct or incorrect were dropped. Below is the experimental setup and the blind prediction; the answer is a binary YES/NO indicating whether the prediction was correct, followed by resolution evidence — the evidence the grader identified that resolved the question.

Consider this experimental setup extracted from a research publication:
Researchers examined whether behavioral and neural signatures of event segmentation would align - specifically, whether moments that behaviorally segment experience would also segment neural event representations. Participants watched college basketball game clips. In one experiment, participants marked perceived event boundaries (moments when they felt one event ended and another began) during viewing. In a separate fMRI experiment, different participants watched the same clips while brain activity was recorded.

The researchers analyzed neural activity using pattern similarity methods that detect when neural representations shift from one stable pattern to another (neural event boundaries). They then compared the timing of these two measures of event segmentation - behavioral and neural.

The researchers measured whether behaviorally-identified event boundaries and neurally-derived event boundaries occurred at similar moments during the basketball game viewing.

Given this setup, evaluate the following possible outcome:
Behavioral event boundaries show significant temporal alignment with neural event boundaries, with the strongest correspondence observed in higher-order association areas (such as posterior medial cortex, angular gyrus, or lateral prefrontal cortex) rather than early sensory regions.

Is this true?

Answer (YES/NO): NO